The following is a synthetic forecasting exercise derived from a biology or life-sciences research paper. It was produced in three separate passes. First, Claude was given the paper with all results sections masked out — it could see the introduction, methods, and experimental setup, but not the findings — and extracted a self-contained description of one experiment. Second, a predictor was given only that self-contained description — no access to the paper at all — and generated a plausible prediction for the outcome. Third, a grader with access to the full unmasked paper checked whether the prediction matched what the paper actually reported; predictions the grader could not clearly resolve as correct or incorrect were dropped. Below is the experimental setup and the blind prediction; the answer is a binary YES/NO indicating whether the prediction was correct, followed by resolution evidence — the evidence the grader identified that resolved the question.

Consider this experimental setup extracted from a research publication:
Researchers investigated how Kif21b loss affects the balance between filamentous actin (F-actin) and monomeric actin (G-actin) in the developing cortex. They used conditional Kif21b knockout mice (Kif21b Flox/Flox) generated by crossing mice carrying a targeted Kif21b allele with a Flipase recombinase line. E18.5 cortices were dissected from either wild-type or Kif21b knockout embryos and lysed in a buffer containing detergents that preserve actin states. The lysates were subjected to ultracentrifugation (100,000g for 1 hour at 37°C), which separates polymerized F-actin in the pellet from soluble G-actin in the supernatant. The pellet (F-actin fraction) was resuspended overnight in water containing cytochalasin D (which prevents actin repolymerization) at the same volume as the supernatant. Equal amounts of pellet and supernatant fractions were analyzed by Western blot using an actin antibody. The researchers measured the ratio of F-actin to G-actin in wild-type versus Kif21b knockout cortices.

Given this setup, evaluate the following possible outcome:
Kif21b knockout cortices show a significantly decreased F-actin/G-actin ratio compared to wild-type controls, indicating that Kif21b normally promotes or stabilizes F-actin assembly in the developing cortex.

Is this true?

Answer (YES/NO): YES